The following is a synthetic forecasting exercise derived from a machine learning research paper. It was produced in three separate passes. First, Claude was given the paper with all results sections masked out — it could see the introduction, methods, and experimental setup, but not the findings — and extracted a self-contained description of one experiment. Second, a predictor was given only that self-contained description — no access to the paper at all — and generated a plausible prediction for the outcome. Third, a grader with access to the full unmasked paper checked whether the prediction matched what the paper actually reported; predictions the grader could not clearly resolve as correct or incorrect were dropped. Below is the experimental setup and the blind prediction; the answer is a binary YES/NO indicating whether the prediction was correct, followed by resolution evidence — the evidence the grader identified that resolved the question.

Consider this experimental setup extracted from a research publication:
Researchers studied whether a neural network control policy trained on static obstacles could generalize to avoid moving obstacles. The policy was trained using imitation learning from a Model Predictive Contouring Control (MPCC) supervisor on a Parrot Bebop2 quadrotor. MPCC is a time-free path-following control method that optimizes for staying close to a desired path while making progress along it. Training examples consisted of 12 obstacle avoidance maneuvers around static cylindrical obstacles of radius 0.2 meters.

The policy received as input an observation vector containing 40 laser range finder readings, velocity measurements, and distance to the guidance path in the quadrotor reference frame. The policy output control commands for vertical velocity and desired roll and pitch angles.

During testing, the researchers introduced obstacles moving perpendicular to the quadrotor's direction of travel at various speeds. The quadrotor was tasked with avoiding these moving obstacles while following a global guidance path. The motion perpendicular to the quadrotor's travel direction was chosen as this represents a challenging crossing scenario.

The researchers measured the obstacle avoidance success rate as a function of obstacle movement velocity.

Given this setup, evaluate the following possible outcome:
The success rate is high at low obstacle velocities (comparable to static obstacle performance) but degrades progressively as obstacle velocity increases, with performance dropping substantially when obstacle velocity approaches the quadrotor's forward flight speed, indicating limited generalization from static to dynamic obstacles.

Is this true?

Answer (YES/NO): NO